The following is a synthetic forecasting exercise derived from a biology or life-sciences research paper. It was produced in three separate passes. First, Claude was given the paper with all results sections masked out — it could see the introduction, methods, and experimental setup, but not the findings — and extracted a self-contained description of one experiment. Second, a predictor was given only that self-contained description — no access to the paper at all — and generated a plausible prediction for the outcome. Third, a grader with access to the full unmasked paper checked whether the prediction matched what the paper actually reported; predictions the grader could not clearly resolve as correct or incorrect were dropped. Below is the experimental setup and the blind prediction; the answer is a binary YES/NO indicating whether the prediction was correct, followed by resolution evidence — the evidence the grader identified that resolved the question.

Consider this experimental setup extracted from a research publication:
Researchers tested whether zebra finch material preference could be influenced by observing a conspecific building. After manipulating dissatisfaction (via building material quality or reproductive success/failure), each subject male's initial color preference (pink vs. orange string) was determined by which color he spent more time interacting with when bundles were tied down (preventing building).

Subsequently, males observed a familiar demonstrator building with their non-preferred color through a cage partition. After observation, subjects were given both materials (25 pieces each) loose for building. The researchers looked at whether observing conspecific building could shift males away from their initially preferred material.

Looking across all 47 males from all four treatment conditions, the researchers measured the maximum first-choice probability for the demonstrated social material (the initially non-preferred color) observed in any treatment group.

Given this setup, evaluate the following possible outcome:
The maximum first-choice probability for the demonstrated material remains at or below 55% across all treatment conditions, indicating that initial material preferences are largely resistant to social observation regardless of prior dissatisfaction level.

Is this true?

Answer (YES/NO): NO